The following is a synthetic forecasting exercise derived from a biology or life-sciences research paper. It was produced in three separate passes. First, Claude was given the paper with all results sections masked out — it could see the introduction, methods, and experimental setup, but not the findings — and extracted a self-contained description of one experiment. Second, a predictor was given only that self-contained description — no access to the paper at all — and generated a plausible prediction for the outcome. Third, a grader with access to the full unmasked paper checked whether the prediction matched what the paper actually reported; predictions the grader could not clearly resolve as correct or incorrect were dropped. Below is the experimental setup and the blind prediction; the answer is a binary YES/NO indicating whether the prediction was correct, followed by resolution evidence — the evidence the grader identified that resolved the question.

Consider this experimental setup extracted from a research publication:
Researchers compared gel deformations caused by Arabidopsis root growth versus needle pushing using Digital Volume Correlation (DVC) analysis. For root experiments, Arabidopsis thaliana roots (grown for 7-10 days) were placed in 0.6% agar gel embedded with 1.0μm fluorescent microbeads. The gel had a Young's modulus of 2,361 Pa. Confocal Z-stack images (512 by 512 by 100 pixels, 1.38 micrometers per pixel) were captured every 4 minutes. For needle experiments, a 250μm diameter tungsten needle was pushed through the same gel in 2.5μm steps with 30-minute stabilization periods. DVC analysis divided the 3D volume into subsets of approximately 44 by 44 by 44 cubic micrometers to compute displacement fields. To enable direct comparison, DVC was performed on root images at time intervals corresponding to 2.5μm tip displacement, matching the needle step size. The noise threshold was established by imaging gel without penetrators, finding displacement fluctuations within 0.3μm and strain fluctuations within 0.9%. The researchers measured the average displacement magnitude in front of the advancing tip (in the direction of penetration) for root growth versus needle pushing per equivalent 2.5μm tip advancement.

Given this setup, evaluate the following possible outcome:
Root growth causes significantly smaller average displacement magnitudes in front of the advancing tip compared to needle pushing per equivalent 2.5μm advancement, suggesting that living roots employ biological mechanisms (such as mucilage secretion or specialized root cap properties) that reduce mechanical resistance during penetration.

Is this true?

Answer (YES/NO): NO